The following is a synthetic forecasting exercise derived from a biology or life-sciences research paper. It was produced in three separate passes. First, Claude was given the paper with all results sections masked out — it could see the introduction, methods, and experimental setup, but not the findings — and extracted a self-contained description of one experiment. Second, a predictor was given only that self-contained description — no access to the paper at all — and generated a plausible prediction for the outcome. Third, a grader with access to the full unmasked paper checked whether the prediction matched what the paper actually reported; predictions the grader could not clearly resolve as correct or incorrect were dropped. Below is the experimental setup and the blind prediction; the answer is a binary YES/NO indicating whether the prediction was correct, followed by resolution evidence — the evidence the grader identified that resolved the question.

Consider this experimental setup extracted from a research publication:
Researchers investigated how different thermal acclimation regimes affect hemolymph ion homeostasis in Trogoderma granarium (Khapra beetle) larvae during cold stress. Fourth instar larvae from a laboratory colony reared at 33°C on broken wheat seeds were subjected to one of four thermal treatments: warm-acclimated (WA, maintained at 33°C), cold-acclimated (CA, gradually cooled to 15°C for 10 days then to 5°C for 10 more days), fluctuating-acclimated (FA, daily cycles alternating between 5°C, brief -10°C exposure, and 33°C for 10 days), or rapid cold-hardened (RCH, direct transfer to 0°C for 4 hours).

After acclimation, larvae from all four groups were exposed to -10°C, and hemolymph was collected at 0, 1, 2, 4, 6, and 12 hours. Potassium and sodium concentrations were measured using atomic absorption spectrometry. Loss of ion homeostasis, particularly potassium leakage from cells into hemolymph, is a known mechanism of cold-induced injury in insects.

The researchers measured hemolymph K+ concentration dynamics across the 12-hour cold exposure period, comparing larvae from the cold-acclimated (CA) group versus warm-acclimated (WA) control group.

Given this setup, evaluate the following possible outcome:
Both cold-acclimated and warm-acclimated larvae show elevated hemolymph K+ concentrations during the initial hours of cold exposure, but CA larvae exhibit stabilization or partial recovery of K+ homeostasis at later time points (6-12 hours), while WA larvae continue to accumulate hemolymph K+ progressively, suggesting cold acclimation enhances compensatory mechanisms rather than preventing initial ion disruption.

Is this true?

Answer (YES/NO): NO